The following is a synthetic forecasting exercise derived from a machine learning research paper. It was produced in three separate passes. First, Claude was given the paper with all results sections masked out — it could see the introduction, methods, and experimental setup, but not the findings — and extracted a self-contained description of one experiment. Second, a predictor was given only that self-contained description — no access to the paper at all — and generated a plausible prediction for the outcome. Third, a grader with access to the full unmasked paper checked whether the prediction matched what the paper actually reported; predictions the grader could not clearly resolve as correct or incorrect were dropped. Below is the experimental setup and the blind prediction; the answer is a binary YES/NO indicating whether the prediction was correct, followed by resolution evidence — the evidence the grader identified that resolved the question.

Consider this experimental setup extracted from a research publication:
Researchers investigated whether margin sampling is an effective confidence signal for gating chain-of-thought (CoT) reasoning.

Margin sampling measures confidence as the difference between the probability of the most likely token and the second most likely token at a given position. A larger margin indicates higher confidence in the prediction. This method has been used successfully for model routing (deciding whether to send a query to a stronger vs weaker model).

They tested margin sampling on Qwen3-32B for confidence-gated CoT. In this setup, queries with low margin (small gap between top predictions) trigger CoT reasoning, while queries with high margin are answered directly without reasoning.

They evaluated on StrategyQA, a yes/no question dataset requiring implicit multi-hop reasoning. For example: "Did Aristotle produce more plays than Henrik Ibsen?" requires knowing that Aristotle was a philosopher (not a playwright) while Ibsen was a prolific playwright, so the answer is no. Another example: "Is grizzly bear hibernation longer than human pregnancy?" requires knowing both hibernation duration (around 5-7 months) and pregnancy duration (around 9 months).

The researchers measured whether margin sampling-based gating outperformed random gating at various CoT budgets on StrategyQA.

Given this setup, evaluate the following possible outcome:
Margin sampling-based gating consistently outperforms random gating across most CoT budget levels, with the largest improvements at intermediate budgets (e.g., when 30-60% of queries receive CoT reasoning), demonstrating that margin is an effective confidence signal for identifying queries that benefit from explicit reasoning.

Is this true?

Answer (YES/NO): NO